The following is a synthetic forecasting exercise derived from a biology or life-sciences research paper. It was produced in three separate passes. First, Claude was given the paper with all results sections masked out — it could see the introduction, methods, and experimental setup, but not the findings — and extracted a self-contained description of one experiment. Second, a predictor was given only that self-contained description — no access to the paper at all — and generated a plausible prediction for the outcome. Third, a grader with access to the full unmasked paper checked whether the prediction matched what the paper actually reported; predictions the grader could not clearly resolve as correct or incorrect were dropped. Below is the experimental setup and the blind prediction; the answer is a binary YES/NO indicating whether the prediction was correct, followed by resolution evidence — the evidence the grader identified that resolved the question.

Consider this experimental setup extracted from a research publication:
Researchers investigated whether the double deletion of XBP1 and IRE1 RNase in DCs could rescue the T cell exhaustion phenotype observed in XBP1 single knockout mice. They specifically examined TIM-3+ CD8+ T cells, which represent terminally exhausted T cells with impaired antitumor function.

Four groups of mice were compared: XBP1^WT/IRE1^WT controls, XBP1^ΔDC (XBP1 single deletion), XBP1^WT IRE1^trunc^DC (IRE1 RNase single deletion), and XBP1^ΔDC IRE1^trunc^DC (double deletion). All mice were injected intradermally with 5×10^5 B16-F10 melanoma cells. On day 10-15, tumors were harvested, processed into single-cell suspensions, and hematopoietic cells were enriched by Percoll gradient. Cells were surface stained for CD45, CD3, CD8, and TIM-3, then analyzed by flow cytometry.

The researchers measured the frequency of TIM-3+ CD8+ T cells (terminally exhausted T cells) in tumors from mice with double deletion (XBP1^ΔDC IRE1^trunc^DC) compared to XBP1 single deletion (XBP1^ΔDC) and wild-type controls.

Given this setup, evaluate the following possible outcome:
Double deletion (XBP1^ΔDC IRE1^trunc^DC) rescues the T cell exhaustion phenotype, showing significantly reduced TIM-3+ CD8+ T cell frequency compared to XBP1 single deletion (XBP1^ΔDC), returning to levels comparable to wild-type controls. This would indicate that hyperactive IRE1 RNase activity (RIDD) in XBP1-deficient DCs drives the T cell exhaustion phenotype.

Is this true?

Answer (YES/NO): YES